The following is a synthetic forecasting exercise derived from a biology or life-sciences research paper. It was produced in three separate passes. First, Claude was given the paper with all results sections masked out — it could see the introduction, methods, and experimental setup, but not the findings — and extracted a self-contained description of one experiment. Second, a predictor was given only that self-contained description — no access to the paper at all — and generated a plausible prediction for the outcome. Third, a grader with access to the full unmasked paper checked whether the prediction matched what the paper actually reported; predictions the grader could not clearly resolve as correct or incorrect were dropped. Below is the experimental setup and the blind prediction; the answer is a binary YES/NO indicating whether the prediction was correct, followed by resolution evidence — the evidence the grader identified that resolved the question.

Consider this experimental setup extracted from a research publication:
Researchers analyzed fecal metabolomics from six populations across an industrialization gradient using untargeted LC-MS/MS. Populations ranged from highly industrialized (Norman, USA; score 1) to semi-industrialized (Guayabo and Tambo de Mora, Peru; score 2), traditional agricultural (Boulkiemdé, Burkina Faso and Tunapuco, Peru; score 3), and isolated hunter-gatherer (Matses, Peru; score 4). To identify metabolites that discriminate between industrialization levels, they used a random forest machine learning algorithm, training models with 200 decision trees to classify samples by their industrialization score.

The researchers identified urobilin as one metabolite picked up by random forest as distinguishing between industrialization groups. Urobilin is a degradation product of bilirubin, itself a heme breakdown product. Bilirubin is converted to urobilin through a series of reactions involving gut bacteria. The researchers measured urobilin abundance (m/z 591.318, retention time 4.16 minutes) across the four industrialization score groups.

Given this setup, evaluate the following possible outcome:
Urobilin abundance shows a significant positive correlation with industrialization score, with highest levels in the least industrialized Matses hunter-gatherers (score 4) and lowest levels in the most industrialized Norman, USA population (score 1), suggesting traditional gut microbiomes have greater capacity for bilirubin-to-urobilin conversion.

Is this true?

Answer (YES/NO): NO